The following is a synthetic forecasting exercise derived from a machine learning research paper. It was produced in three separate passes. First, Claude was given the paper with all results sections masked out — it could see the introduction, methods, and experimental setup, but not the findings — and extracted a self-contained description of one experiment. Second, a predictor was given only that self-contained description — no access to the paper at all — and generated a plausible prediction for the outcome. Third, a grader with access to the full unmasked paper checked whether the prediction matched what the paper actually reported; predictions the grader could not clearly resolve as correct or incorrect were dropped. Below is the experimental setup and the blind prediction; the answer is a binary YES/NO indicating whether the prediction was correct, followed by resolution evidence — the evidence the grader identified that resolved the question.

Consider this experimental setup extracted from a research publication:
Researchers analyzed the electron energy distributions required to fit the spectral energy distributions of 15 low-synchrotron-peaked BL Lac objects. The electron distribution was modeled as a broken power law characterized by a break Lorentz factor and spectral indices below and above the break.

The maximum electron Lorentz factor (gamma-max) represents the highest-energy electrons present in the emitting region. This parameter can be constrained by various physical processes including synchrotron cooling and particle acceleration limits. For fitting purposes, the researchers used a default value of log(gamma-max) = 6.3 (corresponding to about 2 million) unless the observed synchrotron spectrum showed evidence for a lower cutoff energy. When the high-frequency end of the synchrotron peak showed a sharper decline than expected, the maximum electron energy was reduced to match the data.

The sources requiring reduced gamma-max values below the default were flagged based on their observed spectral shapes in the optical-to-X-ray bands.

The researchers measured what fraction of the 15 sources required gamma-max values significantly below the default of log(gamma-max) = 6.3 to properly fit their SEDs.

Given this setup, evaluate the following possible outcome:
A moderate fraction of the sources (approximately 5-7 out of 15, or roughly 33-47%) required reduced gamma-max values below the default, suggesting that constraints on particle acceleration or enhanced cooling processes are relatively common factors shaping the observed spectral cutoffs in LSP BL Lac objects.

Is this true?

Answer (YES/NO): NO